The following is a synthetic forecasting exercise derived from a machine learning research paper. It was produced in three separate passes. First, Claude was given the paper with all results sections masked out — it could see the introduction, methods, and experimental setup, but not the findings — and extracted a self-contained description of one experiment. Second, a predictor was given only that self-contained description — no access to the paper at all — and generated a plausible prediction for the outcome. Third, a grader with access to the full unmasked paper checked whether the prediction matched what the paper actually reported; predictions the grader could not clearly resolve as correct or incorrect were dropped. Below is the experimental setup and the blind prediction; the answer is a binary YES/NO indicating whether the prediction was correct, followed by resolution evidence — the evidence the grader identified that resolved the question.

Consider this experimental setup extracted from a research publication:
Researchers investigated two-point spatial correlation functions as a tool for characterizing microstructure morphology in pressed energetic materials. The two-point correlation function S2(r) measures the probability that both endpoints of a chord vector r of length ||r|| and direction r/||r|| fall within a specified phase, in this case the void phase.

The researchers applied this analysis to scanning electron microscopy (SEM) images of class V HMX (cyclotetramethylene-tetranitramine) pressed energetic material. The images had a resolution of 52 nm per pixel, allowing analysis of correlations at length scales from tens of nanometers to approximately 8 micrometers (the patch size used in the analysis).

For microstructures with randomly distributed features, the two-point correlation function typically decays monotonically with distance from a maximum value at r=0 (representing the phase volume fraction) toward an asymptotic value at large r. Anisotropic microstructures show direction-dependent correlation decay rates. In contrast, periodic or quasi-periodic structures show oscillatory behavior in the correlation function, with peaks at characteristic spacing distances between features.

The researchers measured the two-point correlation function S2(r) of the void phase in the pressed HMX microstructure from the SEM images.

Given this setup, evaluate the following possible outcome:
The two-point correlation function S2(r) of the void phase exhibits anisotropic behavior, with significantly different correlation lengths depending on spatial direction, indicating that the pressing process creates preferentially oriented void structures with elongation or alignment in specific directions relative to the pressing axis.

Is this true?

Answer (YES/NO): NO